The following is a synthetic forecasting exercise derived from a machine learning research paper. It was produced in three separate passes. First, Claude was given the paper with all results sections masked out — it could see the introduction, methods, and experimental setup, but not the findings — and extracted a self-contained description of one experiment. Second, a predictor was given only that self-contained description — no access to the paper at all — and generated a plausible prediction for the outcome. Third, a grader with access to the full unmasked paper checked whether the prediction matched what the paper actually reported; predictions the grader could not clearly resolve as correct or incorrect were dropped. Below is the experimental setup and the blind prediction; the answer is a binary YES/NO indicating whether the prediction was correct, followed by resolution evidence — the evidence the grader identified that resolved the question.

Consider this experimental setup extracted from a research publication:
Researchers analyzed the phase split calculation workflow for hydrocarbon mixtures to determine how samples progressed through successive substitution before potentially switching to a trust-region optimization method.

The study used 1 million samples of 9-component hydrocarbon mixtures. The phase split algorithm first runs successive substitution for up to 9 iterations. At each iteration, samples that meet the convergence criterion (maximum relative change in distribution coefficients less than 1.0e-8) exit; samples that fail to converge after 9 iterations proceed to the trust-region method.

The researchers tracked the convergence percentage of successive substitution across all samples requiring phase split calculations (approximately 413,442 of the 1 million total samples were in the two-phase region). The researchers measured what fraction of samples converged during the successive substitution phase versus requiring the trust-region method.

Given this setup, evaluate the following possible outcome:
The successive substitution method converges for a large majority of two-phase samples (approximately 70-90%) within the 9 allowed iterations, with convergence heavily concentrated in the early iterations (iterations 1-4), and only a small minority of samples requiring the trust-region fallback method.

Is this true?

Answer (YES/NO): NO